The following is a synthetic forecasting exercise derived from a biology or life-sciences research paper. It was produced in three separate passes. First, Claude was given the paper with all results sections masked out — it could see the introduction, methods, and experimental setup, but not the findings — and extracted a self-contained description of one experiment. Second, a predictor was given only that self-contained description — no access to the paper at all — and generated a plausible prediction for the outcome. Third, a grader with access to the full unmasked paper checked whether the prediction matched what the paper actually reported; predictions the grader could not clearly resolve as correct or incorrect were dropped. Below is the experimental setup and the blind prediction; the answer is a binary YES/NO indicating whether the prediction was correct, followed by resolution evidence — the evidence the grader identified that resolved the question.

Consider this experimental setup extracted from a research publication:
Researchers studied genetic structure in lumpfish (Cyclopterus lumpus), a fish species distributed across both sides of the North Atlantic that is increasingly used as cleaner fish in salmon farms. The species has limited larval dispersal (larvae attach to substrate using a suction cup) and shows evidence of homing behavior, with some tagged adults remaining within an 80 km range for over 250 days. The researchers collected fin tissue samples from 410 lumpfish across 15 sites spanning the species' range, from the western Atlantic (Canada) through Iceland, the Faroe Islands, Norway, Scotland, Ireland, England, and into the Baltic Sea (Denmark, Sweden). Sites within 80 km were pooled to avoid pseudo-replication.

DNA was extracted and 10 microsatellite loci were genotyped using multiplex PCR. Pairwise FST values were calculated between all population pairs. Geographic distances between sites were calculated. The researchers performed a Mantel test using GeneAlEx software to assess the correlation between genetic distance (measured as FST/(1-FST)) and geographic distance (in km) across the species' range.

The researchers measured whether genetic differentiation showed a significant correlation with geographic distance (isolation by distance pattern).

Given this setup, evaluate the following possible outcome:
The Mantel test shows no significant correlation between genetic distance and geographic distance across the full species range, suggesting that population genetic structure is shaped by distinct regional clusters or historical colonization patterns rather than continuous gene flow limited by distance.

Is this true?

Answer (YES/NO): NO